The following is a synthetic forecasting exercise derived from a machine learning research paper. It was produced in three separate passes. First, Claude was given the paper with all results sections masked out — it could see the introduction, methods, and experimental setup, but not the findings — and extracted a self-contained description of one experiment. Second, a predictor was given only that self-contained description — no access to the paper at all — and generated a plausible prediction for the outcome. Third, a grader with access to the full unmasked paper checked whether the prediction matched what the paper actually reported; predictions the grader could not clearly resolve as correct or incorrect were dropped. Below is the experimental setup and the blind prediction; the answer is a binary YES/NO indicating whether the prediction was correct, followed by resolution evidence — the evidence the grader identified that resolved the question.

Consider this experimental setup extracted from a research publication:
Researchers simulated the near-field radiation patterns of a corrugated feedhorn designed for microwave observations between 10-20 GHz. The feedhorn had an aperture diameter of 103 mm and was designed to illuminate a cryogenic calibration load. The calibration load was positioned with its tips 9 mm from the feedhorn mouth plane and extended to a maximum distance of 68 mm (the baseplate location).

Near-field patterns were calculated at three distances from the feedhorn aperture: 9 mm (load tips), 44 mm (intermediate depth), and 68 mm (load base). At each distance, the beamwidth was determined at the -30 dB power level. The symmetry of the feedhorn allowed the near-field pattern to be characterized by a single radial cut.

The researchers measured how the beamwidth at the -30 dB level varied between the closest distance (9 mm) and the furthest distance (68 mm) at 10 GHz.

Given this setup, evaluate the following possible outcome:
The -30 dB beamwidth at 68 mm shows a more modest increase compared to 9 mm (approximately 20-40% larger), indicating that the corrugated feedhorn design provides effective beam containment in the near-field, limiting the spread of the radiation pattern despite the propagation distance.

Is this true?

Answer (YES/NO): NO